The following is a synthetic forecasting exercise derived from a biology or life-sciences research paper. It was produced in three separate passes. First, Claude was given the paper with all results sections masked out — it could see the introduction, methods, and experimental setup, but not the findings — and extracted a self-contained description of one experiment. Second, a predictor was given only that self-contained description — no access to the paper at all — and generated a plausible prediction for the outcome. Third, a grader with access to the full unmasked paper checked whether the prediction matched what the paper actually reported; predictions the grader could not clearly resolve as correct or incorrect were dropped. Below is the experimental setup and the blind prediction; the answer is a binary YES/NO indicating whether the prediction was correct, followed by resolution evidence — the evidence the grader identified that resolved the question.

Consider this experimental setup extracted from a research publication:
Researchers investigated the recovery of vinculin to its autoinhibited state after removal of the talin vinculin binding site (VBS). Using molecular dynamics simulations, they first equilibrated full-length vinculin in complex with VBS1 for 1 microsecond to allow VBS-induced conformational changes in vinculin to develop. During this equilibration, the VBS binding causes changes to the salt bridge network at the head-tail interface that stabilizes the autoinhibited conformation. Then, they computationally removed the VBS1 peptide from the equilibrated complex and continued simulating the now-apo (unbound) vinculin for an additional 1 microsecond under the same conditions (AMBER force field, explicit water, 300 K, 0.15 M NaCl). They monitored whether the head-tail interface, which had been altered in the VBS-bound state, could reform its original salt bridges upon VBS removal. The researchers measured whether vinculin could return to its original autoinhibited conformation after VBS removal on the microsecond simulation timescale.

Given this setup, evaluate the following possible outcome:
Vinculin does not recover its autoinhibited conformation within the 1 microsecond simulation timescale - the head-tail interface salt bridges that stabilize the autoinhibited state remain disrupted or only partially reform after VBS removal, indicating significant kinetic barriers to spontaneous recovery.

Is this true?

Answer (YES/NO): NO